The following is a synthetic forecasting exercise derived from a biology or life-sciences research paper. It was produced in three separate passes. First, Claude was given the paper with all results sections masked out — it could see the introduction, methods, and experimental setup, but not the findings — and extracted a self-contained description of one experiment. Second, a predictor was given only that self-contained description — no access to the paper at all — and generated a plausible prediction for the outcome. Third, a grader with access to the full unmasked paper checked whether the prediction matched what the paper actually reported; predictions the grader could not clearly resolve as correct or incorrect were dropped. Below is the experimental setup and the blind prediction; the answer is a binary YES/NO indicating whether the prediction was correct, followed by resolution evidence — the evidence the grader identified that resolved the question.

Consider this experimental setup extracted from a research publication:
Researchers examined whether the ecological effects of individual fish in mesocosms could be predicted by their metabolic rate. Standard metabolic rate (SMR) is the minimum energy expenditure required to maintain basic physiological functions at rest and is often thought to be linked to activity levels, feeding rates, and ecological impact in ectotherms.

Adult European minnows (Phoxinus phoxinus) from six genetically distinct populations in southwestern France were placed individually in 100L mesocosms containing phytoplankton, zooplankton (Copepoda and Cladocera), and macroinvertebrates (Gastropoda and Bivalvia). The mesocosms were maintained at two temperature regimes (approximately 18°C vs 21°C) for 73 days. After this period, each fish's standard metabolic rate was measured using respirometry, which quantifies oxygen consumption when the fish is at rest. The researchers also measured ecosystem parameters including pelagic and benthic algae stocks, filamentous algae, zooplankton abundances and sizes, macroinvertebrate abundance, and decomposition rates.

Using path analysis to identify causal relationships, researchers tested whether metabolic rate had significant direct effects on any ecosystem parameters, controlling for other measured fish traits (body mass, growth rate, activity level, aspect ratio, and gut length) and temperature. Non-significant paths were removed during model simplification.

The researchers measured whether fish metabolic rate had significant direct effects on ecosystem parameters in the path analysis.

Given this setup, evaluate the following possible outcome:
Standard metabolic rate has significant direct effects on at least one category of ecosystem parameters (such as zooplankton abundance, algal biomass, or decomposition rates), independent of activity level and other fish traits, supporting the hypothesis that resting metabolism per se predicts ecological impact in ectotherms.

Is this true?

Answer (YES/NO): NO